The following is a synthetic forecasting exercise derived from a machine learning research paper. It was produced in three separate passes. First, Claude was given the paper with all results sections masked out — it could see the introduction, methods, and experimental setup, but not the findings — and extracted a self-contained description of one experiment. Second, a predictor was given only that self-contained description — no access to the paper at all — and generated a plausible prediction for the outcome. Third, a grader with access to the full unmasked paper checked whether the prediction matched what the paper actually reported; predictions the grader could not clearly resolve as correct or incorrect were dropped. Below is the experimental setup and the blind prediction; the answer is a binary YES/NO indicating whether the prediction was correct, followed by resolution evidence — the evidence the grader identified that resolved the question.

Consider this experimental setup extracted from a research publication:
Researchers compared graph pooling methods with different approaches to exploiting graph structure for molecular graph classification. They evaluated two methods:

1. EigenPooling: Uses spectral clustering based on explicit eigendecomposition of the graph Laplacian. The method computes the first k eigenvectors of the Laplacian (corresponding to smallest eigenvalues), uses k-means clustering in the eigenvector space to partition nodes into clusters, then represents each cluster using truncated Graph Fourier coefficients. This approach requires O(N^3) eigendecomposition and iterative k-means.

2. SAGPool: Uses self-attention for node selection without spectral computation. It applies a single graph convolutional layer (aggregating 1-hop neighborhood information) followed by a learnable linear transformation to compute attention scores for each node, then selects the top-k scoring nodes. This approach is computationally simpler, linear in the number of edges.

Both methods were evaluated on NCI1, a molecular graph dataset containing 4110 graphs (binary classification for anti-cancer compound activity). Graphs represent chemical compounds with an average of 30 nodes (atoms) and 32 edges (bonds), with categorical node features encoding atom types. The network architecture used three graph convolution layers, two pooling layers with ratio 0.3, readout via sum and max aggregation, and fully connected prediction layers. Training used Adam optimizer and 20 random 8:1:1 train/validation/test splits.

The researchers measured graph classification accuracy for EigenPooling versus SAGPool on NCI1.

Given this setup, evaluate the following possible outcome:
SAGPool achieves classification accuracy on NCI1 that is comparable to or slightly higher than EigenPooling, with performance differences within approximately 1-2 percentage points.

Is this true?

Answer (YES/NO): NO